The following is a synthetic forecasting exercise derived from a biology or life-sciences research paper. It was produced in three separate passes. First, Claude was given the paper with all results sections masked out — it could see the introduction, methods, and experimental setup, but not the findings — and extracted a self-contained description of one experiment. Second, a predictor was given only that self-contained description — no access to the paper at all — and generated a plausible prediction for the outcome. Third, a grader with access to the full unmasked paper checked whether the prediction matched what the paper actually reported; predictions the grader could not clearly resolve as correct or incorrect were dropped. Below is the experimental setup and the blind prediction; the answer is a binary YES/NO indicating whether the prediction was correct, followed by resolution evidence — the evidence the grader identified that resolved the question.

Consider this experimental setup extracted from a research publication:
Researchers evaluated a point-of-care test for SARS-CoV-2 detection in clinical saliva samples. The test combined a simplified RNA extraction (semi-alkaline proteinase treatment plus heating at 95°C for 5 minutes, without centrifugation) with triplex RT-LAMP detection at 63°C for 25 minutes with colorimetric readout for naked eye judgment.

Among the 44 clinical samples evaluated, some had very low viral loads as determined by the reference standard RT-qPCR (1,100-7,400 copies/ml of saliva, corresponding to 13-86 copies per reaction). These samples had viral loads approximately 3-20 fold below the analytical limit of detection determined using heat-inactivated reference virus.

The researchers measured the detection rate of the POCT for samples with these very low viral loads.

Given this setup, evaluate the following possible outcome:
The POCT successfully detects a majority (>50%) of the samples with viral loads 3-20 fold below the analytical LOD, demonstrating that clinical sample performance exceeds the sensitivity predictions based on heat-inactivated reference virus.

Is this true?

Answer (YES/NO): NO